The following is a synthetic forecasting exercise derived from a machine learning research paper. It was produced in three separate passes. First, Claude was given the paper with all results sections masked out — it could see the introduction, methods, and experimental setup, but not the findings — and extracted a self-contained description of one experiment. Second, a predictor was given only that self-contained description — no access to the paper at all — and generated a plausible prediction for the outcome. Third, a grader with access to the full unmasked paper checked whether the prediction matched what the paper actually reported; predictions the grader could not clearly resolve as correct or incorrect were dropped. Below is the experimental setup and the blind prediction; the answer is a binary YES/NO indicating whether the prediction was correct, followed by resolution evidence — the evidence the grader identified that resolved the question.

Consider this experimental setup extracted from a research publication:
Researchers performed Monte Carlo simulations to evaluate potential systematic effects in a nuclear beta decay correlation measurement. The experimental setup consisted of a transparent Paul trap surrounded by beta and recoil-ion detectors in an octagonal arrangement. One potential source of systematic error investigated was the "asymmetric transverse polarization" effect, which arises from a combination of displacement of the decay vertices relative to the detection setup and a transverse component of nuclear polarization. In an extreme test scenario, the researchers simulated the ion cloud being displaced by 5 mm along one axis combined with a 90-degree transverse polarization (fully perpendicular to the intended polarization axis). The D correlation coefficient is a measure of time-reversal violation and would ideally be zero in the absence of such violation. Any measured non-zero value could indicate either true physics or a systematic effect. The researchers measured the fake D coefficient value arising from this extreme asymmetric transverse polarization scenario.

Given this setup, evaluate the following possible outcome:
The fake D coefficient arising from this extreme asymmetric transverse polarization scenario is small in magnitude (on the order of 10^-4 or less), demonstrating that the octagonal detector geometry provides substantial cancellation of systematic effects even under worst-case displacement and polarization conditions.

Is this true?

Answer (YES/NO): YES